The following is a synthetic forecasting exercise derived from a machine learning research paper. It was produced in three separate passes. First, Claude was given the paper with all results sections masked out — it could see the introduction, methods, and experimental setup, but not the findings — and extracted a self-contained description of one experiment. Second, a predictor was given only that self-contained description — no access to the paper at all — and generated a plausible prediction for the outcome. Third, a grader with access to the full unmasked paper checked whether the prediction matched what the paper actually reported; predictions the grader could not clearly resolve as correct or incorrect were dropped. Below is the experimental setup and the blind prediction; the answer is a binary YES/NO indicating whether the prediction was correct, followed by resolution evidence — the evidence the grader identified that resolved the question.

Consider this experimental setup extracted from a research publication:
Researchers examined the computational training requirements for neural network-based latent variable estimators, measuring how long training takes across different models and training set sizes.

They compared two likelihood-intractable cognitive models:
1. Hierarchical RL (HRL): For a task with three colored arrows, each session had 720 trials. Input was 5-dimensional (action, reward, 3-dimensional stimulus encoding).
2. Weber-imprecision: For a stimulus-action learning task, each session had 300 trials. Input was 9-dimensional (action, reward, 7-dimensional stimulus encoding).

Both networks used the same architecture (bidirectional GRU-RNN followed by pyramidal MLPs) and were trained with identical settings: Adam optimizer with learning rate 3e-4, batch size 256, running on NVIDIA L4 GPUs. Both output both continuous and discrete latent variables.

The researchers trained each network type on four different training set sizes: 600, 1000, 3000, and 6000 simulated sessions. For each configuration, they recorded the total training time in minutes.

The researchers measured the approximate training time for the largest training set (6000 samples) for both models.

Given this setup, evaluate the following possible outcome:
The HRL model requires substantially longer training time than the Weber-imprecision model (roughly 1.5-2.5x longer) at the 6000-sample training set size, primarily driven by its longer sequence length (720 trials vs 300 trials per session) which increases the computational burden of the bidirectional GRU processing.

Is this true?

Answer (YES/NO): YES